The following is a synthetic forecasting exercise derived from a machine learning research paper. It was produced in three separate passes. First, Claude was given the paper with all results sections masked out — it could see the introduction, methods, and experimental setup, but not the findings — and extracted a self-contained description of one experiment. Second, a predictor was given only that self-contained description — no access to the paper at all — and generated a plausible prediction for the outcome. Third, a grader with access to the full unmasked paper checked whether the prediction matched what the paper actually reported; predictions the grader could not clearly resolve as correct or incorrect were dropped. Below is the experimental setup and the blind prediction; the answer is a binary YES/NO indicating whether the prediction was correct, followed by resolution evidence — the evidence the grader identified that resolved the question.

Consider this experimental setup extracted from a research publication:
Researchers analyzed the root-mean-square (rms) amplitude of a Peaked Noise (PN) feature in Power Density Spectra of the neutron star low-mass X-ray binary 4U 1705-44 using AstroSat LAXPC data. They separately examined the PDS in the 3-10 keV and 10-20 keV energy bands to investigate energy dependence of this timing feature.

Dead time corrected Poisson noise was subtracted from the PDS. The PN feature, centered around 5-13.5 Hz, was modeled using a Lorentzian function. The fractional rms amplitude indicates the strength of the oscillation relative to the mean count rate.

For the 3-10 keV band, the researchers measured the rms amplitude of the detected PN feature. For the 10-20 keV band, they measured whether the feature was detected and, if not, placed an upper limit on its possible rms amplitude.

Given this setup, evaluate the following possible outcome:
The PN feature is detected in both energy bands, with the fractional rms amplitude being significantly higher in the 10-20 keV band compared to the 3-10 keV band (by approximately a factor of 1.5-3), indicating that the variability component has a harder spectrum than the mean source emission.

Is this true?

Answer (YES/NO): NO